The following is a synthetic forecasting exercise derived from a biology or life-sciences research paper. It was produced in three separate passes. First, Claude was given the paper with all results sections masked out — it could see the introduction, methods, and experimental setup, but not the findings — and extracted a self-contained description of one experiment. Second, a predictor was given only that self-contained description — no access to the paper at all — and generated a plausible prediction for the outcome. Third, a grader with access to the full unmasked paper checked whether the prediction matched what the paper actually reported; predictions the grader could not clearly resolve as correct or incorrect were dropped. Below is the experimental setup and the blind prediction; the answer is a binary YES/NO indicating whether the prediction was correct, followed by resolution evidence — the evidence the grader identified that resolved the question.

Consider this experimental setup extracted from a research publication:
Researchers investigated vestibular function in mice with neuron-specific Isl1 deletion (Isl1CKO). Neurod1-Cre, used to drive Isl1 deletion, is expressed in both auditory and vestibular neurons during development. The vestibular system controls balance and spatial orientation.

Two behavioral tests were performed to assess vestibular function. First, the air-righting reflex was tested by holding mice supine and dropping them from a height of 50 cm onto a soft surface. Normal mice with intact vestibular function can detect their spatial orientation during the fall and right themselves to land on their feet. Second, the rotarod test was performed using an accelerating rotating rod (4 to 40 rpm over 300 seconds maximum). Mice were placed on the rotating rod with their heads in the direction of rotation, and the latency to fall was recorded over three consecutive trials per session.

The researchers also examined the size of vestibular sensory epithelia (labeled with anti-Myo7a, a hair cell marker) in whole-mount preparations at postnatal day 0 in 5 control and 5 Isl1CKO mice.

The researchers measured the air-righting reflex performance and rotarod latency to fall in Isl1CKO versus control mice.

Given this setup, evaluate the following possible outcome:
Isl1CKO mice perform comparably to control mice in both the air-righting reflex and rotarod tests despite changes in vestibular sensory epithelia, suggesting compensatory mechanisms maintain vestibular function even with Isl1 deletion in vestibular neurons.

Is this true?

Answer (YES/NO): NO